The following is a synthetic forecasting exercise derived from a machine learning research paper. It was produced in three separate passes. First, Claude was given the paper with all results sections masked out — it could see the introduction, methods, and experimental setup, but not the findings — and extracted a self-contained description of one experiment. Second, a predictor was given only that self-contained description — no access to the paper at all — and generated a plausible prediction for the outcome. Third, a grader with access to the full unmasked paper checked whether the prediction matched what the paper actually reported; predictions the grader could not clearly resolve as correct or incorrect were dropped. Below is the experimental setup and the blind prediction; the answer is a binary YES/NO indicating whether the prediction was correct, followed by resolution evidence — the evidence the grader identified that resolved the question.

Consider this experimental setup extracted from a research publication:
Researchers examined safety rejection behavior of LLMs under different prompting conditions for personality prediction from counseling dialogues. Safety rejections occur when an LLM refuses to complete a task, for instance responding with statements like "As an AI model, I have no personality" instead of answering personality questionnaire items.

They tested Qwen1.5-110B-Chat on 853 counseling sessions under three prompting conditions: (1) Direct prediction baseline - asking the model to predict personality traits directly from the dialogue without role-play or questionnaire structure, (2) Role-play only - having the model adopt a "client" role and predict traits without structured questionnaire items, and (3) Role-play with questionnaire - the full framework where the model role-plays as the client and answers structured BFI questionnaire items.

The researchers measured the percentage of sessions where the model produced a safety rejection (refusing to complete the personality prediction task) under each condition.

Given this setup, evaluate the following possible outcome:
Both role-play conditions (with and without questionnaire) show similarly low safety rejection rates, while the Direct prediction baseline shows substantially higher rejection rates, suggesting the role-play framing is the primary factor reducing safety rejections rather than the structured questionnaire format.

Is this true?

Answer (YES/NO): NO